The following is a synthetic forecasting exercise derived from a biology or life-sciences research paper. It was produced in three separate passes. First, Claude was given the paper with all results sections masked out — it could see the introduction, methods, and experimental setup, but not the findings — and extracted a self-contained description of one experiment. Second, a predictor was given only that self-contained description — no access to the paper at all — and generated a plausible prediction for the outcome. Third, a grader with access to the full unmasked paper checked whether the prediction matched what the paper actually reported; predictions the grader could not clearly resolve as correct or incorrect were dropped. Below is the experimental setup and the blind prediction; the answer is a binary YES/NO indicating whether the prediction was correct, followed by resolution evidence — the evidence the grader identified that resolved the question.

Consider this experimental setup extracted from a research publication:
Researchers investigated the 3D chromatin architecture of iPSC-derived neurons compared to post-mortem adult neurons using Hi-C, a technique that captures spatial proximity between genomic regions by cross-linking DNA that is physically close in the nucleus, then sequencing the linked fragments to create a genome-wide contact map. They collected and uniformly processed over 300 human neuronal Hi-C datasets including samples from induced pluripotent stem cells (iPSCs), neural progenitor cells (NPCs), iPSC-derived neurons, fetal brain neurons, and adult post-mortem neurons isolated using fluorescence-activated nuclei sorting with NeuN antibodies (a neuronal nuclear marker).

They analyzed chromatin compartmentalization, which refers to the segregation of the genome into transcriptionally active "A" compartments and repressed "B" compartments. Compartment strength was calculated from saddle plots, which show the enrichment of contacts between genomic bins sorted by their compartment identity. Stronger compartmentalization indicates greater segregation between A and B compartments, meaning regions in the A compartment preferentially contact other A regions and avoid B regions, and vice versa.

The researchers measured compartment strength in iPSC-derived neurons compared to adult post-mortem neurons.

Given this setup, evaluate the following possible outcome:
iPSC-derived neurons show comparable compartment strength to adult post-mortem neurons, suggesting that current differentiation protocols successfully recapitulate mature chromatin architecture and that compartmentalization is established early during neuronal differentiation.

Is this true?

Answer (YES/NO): NO